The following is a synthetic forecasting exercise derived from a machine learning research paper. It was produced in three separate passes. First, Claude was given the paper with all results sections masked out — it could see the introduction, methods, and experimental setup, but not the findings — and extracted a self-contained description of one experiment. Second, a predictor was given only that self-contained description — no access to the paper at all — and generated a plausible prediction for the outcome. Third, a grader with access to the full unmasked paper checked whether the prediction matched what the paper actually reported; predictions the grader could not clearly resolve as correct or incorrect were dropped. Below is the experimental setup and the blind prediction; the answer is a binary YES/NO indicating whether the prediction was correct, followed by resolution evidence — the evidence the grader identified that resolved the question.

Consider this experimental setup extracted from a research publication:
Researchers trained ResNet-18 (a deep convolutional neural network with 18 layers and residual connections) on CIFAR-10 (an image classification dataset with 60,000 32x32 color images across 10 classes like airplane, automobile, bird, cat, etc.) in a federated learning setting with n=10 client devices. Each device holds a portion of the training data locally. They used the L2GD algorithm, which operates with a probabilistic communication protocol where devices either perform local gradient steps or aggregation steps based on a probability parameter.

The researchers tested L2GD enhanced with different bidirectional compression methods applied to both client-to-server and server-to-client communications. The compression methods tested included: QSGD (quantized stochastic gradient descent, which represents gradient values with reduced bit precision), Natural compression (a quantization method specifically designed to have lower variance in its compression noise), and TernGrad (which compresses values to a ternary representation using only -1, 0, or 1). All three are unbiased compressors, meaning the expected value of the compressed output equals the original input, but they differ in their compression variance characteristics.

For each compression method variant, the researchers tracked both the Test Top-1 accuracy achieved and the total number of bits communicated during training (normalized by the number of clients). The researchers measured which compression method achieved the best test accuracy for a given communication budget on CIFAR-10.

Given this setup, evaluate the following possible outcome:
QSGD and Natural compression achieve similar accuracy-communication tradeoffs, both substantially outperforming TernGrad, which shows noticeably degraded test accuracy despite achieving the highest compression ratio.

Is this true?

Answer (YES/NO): NO